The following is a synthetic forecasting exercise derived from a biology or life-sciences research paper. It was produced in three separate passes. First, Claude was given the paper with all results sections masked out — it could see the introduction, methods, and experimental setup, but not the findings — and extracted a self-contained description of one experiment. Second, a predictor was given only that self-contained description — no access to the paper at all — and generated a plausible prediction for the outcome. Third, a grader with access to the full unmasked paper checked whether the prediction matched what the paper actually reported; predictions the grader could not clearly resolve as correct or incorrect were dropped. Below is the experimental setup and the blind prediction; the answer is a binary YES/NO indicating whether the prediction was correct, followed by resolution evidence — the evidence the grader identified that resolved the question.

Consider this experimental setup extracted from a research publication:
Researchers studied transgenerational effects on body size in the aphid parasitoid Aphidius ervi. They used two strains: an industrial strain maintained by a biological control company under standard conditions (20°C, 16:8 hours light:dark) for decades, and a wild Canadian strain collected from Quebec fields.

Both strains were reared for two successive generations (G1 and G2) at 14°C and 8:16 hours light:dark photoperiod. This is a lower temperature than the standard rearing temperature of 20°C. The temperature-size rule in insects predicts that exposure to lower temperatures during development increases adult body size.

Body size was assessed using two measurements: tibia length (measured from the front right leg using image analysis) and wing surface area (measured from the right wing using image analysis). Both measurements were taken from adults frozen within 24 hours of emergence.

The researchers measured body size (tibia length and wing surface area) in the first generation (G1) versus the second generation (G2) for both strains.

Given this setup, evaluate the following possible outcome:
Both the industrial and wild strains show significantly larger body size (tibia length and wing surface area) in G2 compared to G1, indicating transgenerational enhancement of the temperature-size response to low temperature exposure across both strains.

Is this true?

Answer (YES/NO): NO